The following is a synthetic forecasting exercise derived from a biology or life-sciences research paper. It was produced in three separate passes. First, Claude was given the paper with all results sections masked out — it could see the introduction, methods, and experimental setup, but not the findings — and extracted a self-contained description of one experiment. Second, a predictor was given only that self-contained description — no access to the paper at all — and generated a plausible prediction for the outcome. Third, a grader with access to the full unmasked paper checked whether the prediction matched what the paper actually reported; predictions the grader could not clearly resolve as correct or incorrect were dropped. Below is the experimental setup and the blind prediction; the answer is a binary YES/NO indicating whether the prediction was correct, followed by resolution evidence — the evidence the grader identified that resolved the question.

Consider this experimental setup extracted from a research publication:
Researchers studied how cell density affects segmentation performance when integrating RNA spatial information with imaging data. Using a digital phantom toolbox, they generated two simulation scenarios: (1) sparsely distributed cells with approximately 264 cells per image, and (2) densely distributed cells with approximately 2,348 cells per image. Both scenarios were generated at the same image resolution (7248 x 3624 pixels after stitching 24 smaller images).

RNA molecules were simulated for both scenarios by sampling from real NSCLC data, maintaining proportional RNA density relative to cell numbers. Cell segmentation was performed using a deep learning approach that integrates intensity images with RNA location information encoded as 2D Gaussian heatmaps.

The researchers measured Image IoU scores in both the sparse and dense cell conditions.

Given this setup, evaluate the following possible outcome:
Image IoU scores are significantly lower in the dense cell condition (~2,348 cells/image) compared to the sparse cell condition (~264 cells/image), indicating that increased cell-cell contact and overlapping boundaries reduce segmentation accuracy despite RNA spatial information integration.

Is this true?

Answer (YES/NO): NO